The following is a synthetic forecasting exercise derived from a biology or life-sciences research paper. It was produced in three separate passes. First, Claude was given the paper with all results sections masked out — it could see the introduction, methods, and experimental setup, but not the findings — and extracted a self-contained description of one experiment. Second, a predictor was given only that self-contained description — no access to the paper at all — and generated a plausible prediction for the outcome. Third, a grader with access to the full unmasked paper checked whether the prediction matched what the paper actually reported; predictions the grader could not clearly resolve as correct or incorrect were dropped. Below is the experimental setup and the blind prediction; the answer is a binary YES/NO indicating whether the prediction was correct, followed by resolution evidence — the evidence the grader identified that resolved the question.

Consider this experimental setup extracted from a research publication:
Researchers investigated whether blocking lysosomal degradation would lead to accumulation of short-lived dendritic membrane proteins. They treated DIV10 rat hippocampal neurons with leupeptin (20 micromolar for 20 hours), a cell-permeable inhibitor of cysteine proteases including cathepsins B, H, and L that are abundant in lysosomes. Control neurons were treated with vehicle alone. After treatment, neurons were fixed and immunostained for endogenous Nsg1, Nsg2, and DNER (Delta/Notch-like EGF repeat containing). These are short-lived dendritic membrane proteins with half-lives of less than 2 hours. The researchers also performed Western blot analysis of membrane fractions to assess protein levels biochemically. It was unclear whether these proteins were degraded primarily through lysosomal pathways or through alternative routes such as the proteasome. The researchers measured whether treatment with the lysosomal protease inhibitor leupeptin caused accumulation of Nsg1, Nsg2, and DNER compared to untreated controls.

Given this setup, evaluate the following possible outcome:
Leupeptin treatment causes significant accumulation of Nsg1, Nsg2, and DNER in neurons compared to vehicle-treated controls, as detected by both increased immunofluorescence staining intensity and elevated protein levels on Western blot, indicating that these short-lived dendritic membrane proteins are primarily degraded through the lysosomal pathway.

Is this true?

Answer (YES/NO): NO